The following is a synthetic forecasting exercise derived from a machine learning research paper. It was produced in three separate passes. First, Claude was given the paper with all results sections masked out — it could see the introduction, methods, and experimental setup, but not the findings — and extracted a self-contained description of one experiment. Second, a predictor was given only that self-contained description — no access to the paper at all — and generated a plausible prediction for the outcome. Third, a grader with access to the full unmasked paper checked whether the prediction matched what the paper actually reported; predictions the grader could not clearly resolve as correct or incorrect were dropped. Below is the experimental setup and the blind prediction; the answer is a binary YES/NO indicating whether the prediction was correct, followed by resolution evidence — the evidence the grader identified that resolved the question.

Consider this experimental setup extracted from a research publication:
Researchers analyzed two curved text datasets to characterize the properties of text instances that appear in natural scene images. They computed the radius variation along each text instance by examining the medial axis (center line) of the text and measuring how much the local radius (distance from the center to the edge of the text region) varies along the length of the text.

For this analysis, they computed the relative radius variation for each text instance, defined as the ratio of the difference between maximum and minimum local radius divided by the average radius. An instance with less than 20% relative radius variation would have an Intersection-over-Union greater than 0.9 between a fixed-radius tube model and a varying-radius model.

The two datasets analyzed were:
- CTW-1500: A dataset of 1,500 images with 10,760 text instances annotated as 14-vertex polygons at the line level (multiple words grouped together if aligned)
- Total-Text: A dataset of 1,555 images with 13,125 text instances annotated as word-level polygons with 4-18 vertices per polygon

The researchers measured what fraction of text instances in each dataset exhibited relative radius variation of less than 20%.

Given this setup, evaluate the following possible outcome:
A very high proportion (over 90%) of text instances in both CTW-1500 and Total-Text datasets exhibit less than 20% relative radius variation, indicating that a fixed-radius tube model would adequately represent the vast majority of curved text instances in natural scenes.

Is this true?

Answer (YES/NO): NO